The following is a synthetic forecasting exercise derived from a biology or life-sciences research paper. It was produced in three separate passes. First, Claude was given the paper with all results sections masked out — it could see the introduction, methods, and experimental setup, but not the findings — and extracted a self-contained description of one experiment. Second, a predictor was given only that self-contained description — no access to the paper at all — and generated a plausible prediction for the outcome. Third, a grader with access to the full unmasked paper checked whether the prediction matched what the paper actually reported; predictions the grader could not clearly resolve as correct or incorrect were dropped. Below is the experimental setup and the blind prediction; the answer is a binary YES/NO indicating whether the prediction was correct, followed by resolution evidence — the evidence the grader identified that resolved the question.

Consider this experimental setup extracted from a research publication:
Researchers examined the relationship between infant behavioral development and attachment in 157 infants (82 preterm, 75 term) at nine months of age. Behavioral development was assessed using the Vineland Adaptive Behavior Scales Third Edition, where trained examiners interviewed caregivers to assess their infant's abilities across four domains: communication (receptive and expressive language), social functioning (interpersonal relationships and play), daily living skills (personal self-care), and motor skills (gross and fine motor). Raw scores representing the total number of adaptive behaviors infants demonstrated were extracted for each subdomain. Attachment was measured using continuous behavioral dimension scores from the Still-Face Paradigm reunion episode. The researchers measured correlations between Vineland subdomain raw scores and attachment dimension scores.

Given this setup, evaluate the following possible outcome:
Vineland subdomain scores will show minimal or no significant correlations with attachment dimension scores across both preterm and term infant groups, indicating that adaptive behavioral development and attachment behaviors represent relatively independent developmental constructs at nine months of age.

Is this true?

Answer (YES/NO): YES